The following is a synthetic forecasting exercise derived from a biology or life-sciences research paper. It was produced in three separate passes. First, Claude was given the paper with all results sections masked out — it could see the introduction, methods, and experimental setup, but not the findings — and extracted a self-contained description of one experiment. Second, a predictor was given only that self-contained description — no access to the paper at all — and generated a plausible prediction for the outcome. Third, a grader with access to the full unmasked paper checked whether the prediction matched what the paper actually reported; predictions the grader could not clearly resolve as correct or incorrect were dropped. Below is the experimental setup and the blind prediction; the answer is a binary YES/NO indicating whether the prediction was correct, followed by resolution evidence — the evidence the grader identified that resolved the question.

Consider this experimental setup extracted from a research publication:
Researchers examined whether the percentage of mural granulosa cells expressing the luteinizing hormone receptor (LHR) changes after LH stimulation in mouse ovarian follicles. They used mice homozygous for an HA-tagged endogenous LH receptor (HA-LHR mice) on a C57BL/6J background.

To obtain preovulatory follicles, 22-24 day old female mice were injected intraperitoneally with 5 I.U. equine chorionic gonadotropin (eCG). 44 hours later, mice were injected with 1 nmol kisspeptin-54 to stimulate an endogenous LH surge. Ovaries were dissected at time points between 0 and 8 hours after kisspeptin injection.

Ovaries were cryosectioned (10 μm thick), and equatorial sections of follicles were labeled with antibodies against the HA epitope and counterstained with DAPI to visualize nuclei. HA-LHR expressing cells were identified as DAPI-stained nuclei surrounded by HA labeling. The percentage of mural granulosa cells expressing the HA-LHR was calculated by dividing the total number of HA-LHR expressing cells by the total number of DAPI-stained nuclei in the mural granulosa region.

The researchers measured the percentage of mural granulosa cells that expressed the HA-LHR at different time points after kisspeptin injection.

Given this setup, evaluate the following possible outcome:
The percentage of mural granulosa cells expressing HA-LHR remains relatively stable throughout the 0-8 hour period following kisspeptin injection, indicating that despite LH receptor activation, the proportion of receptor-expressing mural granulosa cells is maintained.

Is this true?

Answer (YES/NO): YES